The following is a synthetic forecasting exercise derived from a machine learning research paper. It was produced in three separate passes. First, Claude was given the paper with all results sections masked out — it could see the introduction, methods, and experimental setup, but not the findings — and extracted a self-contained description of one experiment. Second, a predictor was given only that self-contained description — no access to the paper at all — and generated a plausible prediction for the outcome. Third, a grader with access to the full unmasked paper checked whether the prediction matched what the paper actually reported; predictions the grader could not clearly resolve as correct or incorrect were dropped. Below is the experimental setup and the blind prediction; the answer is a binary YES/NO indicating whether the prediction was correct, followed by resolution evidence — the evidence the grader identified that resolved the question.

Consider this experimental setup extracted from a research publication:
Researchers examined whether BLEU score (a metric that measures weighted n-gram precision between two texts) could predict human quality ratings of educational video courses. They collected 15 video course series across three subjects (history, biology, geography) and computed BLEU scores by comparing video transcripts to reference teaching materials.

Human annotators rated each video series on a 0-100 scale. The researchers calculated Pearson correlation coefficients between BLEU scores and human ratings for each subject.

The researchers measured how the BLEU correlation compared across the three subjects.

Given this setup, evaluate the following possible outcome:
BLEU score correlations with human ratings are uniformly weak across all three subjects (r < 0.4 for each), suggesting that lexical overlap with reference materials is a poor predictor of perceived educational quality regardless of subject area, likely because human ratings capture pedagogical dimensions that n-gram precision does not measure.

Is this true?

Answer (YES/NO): YES